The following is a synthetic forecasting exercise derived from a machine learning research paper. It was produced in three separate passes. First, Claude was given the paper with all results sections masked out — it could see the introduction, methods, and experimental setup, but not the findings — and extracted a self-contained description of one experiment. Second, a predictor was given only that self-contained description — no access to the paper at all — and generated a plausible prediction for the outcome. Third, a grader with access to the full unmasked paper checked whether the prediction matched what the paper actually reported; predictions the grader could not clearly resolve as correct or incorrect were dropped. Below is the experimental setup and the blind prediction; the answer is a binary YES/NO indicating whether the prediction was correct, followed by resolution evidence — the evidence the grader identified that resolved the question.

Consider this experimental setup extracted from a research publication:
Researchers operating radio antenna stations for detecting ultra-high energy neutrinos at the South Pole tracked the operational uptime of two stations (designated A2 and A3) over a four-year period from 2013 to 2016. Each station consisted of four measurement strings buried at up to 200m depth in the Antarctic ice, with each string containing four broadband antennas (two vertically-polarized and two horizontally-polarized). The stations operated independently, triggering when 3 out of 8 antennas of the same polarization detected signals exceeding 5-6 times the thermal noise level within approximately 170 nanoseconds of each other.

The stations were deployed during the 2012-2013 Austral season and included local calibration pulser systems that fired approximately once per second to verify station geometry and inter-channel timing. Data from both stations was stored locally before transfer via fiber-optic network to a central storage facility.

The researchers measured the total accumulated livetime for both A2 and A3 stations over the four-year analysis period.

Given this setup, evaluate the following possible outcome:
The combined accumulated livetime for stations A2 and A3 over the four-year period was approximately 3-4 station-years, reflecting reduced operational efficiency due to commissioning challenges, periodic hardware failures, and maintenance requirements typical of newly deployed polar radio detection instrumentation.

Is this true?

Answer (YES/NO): NO